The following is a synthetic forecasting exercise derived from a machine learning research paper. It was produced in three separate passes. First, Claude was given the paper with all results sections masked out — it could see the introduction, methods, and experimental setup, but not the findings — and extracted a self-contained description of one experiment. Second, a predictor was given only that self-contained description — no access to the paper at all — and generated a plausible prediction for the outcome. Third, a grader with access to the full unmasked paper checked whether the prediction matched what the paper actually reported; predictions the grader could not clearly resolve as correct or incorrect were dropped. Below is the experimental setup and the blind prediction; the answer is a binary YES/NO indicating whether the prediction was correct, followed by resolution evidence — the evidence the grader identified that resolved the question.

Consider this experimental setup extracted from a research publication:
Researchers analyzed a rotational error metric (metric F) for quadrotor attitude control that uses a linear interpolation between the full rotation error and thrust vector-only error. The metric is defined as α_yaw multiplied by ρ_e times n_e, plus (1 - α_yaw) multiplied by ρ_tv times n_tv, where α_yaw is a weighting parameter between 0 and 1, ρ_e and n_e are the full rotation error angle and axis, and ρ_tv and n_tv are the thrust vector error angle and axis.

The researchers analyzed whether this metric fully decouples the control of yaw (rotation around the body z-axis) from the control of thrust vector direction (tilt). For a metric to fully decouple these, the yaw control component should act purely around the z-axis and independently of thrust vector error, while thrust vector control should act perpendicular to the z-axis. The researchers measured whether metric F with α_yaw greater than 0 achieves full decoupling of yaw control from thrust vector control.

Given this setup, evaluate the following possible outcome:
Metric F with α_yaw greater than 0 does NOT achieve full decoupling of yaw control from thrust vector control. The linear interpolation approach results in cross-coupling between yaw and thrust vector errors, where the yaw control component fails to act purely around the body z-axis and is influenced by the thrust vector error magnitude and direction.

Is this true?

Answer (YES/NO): YES